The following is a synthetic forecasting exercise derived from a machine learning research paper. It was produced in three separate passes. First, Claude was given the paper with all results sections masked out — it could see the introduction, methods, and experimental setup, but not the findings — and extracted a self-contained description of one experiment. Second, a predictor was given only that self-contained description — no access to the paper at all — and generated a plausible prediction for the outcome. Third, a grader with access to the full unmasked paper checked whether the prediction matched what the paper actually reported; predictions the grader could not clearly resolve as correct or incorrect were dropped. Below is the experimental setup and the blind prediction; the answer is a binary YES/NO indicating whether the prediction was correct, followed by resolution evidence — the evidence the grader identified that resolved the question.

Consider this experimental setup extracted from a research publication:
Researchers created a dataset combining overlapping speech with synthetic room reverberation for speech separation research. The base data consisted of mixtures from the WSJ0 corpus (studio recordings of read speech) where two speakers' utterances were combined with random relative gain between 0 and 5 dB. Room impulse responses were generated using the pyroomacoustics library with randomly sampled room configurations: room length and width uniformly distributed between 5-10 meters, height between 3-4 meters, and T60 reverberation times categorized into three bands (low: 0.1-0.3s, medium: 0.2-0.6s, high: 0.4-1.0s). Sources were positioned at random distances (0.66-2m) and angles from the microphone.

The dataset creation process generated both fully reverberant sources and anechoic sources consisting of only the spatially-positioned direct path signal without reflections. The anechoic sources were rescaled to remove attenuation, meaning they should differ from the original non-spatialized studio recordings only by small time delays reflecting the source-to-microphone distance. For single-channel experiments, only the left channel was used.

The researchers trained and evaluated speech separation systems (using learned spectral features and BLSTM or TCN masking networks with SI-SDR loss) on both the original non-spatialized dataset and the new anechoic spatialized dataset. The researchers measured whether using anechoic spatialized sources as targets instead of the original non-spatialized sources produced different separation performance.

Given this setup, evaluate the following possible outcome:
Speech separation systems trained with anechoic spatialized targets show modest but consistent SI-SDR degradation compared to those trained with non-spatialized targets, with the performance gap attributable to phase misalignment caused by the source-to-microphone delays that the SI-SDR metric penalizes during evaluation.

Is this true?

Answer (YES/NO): NO